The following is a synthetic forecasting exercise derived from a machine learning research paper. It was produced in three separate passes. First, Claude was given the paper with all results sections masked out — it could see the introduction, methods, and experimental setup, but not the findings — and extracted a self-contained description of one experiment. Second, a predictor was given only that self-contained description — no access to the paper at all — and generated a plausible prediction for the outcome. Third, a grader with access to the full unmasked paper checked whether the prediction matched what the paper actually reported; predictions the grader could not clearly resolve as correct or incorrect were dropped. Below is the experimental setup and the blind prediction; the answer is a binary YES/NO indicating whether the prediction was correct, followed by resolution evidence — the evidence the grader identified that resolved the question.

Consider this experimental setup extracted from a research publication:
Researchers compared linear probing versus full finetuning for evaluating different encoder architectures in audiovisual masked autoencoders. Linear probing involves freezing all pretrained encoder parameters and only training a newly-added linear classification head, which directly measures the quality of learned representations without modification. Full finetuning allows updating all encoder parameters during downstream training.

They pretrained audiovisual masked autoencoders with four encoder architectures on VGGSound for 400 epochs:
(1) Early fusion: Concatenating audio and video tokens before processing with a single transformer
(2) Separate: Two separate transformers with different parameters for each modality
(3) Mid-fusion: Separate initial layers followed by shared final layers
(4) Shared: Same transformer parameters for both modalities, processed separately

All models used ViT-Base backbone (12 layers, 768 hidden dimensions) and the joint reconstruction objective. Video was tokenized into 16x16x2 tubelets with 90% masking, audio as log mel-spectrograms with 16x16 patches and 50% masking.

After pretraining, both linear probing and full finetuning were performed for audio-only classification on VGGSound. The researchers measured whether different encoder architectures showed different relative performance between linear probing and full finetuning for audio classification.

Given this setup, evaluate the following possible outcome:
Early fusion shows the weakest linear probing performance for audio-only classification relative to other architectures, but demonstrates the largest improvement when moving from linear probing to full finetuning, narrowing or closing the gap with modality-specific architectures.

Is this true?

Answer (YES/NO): YES